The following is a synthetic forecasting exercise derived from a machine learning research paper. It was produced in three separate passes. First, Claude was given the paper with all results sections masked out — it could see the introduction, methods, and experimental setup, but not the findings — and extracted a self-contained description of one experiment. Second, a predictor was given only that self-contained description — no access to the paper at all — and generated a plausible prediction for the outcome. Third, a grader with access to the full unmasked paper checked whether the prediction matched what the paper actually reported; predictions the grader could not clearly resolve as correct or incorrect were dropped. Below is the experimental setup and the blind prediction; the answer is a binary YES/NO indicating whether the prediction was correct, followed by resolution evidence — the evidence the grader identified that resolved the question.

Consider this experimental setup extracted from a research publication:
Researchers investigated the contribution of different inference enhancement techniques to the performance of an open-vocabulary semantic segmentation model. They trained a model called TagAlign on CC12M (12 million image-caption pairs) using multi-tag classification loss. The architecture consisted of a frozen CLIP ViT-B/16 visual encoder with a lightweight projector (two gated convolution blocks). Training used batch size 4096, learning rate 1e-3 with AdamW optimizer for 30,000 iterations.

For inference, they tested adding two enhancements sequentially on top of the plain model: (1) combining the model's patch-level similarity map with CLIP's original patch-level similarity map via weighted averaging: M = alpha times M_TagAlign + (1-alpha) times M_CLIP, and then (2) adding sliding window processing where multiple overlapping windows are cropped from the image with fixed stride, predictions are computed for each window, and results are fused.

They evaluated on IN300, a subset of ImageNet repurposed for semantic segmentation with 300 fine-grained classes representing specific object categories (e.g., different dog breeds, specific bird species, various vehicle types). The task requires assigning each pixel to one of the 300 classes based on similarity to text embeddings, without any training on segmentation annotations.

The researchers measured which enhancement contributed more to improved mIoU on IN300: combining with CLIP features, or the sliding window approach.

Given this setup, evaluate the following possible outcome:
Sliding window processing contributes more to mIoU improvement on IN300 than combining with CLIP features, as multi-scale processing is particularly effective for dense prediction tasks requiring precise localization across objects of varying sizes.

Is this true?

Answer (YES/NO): YES